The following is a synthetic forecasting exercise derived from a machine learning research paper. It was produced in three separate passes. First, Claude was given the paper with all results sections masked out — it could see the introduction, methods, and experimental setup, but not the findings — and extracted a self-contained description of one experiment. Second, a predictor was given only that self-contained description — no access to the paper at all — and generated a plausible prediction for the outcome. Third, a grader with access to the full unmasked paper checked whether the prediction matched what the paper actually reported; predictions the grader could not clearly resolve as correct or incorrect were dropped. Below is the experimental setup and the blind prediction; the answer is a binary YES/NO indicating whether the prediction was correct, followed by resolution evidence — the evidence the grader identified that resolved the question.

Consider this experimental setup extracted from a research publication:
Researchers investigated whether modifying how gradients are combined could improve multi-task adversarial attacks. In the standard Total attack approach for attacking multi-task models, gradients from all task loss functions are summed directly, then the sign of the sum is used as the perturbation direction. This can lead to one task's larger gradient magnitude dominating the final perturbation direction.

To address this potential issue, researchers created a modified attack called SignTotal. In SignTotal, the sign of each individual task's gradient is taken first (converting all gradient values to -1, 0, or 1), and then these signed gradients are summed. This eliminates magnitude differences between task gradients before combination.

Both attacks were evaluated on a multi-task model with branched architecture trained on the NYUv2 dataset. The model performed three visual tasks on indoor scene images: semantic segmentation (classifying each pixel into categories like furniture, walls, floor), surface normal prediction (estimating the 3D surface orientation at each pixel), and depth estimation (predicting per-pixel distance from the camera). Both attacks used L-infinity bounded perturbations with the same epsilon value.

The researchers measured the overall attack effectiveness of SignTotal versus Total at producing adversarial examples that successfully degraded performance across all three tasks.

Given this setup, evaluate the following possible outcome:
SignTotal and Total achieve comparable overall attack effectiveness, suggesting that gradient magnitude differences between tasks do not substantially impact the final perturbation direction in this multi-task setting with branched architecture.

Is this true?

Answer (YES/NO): NO